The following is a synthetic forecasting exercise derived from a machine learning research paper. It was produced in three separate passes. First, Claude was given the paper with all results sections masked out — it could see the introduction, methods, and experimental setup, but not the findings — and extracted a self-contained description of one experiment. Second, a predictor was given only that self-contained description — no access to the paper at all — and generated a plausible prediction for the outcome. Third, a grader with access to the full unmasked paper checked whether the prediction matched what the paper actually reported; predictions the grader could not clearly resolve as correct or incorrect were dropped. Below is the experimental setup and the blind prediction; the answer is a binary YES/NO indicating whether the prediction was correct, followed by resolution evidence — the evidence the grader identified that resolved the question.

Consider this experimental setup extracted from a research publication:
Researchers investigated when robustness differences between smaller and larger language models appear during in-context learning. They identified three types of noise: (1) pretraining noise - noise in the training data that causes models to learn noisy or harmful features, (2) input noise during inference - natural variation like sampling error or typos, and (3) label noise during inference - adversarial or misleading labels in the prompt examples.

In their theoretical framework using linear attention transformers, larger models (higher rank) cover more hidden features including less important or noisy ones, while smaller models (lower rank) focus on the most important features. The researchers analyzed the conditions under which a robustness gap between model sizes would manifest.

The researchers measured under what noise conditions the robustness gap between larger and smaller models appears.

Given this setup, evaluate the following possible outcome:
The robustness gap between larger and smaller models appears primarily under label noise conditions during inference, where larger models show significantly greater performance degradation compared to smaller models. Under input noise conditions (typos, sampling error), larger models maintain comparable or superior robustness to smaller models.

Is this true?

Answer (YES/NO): NO